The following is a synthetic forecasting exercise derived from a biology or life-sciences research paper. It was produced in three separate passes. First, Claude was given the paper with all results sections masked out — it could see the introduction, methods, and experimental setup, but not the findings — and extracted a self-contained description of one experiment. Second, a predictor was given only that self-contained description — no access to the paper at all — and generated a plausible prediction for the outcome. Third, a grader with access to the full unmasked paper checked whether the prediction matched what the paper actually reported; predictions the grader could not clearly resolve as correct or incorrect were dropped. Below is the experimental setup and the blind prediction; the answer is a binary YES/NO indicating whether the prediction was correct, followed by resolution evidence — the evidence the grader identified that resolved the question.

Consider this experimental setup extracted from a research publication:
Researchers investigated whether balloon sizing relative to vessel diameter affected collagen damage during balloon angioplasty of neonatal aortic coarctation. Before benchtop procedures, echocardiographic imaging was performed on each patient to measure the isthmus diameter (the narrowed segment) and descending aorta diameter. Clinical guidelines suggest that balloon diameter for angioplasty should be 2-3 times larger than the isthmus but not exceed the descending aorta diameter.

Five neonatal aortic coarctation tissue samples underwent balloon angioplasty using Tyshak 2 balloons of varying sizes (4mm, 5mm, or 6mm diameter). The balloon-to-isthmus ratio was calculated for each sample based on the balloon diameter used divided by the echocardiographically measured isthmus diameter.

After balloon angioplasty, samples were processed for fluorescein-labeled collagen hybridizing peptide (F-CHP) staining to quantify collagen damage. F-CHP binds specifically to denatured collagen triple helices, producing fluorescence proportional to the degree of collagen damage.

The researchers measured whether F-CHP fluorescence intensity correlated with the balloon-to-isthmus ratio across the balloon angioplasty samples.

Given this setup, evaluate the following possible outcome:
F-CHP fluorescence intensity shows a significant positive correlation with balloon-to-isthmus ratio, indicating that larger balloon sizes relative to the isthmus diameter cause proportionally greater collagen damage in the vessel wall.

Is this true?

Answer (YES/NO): YES